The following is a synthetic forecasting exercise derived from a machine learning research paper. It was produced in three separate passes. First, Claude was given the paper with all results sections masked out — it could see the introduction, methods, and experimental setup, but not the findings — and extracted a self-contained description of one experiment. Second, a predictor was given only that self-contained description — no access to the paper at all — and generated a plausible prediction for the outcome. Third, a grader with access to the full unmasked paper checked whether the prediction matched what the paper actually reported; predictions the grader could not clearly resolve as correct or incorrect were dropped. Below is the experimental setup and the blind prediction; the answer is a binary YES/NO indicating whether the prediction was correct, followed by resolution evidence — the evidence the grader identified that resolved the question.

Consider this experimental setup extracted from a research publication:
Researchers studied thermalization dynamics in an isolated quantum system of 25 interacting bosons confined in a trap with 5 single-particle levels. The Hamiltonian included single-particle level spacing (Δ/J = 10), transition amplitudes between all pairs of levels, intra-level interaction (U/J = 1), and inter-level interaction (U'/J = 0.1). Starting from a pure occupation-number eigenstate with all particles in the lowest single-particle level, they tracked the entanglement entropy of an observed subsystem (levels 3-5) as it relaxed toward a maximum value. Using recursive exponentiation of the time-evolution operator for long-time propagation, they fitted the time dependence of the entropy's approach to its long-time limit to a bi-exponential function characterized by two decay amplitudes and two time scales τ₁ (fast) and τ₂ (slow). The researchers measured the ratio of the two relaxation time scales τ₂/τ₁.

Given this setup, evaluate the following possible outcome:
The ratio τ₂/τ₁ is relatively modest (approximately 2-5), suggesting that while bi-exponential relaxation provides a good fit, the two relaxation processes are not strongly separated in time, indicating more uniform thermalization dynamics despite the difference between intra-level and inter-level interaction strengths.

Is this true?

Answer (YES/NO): NO